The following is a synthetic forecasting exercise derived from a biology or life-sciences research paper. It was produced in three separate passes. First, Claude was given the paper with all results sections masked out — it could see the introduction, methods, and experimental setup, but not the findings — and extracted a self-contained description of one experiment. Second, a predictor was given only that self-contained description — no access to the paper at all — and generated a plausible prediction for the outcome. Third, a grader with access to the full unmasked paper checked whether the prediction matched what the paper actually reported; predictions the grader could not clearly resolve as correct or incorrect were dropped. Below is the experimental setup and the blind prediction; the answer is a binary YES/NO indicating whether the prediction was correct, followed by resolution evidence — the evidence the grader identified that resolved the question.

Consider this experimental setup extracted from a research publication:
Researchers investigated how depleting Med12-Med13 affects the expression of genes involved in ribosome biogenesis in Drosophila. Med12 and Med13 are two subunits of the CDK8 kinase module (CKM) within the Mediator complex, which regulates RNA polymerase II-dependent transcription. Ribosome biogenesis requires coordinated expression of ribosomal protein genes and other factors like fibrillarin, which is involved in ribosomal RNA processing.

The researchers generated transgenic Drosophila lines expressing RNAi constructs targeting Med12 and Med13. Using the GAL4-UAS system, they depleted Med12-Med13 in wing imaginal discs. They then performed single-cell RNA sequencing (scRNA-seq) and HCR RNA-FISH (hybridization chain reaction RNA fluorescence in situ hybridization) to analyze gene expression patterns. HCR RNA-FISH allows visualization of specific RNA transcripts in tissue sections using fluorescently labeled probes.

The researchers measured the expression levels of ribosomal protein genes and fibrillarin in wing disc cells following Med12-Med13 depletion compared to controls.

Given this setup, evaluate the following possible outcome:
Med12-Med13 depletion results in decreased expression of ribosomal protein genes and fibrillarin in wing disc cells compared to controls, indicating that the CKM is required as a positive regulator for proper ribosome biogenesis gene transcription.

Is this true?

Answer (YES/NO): YES